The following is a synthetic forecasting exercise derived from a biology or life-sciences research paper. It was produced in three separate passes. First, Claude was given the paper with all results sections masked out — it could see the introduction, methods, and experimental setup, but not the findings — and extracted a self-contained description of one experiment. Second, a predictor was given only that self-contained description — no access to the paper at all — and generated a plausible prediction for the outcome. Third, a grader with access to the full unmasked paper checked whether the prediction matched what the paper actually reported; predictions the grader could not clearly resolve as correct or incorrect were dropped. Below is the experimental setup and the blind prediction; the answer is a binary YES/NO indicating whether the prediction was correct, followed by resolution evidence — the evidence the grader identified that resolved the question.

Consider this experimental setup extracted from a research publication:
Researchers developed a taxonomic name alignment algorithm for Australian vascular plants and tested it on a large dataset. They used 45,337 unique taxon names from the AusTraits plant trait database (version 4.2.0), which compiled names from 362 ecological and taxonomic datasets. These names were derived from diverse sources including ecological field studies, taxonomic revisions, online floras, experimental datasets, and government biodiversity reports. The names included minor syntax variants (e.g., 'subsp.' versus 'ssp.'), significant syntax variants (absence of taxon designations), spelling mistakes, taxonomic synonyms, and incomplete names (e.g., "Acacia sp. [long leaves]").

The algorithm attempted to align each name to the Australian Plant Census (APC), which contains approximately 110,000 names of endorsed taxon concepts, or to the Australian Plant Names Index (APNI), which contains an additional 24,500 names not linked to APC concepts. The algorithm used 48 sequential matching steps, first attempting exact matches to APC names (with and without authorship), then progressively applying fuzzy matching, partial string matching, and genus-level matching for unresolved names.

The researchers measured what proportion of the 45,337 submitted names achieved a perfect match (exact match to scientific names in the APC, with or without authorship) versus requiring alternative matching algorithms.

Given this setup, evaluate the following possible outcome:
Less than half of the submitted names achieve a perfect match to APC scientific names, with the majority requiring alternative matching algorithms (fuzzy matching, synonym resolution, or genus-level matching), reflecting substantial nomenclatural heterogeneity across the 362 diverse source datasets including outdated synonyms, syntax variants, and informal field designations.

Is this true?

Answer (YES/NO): NO